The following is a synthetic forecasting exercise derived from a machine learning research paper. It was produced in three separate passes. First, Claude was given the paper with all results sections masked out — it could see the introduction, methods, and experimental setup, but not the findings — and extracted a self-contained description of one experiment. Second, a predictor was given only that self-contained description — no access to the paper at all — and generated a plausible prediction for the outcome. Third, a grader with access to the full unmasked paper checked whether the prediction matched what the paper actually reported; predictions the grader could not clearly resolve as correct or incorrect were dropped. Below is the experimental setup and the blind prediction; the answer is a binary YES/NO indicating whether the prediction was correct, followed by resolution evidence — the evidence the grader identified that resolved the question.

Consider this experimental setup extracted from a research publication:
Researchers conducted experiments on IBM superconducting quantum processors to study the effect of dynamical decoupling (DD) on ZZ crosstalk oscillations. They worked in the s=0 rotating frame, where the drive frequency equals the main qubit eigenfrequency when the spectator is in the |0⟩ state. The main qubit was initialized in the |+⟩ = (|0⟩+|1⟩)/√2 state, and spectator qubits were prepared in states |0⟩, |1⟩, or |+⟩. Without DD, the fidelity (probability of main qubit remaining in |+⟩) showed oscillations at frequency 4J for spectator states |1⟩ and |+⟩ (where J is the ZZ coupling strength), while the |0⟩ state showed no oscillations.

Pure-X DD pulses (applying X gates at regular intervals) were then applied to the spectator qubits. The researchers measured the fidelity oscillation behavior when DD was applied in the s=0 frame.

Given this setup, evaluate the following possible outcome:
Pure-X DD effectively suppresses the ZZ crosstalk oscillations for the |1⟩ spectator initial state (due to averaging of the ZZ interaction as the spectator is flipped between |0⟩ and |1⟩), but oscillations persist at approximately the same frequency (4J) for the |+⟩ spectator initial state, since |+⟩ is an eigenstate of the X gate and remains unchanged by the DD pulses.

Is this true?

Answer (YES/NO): NO